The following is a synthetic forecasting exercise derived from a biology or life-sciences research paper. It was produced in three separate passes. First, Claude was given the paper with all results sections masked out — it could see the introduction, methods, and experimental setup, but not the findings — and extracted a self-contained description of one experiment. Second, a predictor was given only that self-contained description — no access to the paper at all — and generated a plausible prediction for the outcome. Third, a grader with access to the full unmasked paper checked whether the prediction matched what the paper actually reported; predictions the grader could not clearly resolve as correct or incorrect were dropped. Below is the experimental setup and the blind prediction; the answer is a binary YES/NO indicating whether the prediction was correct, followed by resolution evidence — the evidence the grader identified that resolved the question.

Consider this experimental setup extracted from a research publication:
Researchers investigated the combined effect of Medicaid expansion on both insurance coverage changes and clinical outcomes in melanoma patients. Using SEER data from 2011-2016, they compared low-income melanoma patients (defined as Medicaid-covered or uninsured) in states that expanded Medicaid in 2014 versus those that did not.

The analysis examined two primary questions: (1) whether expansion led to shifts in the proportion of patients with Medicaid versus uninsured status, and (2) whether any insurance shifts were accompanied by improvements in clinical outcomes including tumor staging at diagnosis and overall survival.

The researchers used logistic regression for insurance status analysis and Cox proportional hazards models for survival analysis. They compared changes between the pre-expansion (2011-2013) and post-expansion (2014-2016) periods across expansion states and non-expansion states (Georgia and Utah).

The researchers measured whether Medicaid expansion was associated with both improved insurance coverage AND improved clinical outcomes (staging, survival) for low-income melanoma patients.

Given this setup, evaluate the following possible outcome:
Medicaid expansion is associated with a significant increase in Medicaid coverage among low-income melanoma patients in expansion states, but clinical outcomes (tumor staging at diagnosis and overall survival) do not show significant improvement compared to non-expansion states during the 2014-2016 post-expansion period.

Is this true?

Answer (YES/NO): YES